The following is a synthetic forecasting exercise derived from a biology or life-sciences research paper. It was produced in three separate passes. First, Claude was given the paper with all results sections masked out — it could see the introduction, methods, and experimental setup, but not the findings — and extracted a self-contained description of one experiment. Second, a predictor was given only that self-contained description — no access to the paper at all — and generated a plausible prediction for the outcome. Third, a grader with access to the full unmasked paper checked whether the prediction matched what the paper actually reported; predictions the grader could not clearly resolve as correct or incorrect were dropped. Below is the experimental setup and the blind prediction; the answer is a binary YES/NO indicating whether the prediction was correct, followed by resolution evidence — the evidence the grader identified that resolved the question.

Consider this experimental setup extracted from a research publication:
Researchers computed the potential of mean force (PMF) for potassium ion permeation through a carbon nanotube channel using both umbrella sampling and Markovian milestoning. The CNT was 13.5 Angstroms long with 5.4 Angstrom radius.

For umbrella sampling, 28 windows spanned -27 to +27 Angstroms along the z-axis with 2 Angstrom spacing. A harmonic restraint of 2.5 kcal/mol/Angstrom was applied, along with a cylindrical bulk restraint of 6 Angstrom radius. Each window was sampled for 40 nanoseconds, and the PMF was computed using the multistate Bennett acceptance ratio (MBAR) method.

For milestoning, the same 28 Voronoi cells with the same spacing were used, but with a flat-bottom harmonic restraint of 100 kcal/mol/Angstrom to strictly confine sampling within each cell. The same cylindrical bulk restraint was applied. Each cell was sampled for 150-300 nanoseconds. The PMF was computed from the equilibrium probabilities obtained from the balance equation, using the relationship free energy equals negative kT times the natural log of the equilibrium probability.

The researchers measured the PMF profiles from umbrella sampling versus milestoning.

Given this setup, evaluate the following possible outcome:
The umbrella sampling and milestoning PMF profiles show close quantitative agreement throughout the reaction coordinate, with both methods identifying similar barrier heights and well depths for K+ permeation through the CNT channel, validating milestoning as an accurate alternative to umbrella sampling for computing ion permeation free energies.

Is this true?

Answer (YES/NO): YES